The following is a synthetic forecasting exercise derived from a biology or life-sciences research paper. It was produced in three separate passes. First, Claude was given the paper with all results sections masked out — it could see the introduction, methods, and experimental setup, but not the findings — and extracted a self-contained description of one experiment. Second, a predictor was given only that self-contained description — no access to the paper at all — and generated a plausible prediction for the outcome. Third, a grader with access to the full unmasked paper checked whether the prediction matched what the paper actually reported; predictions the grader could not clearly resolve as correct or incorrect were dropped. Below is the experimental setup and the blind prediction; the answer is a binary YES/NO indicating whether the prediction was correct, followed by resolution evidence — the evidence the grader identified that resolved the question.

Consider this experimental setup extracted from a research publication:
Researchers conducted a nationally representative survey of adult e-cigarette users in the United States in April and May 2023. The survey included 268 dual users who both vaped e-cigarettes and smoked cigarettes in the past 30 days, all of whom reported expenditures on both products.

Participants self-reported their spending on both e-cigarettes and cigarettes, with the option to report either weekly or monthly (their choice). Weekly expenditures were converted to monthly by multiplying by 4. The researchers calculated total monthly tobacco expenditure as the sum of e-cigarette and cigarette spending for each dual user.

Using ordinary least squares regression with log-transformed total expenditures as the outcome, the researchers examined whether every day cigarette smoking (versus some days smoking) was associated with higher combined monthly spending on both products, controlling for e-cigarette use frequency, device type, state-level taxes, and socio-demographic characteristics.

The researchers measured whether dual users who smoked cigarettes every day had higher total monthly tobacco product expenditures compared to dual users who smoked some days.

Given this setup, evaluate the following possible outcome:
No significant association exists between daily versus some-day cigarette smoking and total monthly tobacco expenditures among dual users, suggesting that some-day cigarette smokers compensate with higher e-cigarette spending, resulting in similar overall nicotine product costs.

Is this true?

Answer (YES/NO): NO